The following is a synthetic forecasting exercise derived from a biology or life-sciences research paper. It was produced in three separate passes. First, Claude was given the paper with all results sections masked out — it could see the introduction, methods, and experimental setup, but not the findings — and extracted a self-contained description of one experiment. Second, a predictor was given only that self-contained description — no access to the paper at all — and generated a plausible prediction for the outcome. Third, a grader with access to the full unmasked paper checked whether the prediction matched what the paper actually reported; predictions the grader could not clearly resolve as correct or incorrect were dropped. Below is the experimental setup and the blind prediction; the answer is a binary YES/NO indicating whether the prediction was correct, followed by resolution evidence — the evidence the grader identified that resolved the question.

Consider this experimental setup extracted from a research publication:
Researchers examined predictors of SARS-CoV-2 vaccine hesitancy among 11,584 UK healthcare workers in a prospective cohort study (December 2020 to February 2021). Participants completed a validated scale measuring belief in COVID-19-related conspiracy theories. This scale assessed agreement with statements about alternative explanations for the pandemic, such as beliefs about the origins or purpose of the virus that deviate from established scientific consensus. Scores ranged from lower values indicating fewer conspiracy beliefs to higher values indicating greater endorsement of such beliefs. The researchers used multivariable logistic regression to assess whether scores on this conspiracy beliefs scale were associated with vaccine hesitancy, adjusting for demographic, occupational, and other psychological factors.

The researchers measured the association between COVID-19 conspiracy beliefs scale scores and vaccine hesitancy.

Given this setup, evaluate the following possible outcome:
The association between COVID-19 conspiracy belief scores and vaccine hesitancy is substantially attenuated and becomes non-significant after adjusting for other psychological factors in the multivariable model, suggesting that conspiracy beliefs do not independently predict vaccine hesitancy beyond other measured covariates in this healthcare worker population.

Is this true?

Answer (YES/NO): NO